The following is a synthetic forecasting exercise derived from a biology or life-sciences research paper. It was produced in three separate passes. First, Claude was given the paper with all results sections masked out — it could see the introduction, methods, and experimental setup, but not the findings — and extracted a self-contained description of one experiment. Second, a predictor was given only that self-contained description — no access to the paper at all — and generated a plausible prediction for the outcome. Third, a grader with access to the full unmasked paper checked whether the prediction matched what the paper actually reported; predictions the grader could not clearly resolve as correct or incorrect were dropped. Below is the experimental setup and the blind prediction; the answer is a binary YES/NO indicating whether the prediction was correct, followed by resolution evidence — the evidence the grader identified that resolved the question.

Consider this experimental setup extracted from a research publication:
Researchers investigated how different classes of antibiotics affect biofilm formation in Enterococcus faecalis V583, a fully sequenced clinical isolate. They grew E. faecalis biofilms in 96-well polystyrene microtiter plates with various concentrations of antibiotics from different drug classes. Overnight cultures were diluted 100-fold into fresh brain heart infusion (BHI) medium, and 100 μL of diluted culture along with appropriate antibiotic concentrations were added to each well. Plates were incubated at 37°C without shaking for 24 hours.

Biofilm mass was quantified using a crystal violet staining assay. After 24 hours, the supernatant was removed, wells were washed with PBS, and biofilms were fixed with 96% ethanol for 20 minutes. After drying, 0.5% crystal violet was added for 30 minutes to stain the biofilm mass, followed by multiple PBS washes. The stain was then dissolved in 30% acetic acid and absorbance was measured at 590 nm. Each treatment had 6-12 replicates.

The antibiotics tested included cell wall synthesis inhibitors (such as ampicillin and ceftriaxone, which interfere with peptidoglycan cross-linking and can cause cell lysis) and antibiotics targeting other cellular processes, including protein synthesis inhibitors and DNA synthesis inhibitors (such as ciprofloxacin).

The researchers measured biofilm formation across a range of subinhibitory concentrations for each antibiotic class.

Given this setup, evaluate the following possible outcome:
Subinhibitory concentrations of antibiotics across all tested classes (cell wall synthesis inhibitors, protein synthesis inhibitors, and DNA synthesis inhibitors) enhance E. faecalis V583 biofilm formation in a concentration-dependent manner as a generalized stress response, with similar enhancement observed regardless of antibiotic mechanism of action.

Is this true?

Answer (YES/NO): NO